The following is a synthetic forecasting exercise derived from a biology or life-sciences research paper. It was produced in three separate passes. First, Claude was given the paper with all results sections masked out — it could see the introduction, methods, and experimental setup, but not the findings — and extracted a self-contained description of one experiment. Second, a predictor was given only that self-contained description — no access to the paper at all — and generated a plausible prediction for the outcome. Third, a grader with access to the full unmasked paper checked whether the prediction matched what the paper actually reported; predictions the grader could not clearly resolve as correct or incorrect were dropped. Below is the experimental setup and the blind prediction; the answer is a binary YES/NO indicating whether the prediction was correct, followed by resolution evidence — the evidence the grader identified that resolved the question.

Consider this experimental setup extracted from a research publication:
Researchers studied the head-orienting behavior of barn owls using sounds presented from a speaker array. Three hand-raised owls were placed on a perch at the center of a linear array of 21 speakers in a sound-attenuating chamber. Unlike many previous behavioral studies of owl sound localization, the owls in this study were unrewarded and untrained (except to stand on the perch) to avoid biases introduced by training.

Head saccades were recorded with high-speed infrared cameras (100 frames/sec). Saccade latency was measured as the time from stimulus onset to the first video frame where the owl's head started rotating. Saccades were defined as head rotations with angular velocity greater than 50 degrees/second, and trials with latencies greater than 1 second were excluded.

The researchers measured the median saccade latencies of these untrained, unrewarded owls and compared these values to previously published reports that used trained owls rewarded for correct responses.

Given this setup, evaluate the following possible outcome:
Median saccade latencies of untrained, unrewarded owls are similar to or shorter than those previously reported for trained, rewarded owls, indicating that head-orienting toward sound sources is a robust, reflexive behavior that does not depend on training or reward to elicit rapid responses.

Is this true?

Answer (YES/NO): NO